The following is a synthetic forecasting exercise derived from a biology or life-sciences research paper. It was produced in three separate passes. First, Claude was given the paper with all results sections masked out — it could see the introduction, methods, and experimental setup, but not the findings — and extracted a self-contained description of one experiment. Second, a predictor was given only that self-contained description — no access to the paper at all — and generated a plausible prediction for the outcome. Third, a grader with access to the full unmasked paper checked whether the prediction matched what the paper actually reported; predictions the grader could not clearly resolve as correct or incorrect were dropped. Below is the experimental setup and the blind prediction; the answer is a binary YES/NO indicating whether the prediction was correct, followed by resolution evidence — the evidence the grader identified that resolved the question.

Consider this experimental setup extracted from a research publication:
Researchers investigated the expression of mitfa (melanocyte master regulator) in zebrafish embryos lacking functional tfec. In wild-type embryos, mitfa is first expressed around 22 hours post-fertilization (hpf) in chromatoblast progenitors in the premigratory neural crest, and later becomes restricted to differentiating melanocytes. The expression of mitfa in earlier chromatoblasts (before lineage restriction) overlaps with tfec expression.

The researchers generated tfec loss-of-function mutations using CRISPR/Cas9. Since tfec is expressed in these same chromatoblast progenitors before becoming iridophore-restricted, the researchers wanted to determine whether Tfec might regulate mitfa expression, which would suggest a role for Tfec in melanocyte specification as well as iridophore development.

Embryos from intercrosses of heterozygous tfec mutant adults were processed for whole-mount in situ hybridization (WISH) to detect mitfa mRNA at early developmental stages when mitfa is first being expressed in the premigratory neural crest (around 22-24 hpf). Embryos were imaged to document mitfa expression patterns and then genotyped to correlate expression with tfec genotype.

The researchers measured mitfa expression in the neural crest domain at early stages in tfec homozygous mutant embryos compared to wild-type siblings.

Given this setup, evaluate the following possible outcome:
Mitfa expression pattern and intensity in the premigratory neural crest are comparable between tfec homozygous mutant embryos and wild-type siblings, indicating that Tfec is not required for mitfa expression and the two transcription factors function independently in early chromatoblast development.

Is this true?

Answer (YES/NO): NO